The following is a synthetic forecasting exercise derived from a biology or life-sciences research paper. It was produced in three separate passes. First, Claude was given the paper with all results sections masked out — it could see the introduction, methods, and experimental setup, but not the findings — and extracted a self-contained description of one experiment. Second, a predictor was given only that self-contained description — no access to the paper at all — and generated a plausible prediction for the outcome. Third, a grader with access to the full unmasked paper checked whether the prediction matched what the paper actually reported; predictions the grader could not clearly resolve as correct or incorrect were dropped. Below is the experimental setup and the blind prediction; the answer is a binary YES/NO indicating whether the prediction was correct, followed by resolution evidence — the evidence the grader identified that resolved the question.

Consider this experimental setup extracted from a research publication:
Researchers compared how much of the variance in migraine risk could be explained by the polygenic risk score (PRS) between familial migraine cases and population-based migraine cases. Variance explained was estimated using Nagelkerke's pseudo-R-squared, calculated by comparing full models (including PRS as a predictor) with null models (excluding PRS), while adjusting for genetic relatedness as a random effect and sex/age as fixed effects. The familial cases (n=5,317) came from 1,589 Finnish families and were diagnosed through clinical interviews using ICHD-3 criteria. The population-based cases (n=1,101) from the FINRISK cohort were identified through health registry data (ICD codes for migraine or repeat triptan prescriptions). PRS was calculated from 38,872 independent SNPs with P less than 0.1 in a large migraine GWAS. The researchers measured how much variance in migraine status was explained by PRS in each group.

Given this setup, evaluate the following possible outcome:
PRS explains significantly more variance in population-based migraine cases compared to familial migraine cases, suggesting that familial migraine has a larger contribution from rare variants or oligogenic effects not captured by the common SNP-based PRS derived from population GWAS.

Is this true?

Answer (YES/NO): NO